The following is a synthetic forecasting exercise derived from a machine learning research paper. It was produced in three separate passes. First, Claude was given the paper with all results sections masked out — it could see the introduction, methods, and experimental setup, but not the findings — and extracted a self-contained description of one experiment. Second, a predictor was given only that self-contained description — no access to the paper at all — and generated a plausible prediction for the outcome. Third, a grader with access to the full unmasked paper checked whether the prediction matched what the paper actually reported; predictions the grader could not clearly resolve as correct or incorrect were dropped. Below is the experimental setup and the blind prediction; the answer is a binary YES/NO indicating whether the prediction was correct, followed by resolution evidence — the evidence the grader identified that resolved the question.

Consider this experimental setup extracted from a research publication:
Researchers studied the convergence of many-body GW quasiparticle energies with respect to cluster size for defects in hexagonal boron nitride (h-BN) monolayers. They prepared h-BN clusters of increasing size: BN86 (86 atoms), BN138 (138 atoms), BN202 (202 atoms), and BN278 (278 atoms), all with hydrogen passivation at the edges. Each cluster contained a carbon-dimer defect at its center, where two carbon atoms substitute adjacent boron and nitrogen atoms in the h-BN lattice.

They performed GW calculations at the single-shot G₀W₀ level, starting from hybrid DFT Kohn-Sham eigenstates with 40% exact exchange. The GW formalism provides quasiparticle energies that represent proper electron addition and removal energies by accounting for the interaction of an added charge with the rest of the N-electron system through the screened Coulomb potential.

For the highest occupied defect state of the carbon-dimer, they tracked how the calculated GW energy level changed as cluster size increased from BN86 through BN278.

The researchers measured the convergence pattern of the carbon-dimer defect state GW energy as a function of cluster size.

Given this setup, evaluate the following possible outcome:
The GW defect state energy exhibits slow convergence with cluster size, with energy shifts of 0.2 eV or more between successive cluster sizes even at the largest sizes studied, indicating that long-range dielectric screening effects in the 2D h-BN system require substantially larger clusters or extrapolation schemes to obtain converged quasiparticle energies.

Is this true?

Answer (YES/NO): NO